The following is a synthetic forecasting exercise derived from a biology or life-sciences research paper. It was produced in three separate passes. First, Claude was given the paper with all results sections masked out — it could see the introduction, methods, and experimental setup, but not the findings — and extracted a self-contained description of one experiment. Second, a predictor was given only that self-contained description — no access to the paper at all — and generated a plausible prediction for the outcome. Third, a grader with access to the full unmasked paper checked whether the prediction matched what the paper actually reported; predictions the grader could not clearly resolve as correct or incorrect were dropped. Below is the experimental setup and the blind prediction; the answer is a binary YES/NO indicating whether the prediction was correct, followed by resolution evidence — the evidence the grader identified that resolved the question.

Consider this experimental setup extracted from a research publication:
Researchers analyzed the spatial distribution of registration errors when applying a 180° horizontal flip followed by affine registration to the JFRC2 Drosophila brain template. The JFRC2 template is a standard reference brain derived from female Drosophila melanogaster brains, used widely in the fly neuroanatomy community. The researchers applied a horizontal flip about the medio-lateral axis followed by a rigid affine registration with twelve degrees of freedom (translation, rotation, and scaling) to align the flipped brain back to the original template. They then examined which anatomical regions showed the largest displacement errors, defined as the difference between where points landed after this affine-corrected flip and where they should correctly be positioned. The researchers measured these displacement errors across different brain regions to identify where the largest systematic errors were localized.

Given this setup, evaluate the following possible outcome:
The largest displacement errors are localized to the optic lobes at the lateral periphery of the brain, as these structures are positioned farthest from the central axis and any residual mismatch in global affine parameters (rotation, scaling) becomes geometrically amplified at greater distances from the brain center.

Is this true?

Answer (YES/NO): NO